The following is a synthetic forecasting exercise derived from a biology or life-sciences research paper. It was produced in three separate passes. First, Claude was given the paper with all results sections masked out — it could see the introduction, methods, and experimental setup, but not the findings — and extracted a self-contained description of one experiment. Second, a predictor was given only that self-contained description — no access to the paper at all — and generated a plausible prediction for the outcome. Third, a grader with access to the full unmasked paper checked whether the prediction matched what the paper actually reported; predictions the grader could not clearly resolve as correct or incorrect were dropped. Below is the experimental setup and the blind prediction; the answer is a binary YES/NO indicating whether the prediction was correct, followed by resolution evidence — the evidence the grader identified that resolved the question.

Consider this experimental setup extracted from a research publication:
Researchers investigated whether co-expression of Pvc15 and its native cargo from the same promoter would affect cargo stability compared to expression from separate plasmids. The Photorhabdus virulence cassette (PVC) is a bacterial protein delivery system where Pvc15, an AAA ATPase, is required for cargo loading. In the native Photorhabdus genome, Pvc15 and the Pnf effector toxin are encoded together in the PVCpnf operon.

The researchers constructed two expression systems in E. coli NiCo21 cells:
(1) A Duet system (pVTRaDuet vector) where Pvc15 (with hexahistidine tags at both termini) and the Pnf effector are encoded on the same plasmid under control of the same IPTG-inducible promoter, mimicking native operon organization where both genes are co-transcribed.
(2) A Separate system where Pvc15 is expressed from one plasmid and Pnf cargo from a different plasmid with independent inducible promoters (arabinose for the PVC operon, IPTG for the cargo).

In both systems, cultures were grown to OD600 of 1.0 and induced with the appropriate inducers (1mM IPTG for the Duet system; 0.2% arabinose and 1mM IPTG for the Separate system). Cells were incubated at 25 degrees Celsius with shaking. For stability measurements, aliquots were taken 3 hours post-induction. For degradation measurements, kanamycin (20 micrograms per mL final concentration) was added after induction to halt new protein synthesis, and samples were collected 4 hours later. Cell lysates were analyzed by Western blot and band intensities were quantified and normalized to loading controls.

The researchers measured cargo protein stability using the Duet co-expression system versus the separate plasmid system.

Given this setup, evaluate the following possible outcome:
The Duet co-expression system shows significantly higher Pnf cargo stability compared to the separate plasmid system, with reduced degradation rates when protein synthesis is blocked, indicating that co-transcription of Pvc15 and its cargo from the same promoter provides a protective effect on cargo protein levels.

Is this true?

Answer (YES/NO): NO